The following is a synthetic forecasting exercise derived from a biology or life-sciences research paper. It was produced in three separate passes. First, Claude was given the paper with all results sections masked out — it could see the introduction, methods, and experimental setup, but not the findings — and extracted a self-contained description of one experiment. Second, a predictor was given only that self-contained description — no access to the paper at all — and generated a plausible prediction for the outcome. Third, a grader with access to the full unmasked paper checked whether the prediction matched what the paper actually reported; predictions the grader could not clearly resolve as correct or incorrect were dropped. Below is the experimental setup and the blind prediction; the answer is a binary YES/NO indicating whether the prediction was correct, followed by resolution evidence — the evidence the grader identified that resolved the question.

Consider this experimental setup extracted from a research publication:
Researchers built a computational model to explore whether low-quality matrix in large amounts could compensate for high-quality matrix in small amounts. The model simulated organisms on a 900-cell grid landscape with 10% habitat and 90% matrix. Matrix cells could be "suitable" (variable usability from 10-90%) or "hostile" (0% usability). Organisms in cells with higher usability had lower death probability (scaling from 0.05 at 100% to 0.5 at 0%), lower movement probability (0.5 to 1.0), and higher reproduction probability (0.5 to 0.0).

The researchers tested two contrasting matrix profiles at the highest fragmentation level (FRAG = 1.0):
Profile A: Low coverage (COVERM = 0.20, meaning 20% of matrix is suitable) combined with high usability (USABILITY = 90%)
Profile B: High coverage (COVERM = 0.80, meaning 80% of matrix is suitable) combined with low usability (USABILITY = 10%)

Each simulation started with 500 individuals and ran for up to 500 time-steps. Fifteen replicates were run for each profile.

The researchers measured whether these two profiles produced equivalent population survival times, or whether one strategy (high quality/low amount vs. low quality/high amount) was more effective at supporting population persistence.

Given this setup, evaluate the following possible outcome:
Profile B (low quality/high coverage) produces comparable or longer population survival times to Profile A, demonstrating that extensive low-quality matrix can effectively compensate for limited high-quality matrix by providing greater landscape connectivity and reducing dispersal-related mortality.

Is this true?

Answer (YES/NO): NO